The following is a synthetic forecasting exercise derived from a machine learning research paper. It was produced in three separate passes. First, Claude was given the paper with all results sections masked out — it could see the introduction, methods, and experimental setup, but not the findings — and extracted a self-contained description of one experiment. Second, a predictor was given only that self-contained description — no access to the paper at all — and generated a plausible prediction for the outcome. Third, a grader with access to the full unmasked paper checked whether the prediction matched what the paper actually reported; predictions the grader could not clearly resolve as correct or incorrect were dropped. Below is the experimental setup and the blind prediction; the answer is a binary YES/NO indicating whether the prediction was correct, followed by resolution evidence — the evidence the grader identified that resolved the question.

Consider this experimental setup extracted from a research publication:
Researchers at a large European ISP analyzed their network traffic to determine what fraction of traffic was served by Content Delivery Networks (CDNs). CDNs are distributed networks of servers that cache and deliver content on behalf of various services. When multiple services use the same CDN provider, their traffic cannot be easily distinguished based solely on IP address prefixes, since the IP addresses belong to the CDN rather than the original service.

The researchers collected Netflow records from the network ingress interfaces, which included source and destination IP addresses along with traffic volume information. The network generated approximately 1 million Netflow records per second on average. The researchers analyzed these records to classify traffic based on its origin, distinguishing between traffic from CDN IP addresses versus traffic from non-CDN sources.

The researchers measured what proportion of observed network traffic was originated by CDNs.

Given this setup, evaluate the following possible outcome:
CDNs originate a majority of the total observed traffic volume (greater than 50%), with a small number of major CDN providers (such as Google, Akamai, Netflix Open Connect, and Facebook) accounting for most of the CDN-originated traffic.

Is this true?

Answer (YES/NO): YES